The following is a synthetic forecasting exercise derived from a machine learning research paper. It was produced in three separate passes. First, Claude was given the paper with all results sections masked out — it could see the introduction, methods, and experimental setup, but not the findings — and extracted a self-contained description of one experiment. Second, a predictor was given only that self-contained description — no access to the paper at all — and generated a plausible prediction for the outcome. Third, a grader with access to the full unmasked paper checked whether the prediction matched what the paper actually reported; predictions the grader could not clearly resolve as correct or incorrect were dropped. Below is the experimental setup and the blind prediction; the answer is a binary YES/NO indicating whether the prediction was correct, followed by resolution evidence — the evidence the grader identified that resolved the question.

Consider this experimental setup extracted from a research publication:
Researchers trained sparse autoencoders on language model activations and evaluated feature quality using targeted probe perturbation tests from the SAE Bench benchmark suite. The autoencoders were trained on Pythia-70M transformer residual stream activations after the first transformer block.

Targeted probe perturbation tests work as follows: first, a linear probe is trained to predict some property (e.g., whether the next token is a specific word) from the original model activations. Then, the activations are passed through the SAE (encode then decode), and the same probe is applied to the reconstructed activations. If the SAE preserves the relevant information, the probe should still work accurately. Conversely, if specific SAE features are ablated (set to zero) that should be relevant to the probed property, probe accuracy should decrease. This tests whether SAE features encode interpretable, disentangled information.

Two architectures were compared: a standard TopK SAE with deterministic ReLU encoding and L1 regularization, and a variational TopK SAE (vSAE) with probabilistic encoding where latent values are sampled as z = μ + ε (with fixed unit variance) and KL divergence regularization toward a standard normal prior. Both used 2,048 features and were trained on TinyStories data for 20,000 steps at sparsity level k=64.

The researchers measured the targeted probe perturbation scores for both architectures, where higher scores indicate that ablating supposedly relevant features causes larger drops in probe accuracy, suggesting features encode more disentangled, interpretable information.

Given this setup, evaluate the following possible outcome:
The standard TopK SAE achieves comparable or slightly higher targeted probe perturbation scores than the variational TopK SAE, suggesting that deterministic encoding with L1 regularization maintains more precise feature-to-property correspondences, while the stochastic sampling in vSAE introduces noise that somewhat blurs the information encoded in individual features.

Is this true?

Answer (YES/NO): NO